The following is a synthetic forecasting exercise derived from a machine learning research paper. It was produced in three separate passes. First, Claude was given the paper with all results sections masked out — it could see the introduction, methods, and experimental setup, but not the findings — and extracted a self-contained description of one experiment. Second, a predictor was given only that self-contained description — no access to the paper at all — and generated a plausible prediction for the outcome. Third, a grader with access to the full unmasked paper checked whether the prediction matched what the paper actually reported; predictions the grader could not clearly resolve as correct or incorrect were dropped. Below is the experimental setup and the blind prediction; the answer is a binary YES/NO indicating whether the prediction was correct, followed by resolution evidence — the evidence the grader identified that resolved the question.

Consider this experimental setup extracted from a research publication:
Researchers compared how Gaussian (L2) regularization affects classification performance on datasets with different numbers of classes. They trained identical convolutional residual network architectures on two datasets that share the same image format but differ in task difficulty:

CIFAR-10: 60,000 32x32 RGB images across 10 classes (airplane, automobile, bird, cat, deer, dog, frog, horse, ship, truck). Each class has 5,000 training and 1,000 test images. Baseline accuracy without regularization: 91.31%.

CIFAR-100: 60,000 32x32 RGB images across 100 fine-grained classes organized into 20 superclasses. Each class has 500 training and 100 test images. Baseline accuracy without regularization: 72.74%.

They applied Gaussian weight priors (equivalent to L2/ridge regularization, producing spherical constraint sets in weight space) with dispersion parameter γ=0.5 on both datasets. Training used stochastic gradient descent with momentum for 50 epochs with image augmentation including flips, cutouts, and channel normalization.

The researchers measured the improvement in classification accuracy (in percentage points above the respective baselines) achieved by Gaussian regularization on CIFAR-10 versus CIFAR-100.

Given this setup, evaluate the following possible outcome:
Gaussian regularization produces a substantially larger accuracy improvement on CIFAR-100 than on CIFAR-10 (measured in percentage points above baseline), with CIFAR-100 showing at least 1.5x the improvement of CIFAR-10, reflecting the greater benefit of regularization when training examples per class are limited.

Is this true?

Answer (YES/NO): NO